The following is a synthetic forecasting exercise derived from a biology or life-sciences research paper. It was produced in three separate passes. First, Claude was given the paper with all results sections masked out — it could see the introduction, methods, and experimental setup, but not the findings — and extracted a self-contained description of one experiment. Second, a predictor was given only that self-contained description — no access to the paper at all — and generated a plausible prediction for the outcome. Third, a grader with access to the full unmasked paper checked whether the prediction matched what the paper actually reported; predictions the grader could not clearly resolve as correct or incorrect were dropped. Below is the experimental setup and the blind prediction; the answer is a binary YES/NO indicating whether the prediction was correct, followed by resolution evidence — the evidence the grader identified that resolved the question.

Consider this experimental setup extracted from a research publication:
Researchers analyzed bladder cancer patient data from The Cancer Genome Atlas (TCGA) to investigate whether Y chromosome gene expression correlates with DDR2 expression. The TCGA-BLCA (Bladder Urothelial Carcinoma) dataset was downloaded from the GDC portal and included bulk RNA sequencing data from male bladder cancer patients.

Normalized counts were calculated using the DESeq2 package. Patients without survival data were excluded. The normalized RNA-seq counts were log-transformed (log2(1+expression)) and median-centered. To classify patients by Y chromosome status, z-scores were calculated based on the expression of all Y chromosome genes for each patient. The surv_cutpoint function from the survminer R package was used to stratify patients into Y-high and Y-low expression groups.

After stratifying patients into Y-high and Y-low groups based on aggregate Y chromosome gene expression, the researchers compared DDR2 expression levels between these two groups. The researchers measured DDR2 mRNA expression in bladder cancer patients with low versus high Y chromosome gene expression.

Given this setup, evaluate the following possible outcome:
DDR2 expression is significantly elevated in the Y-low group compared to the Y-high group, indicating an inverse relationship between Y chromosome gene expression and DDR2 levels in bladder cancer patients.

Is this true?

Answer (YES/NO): YES